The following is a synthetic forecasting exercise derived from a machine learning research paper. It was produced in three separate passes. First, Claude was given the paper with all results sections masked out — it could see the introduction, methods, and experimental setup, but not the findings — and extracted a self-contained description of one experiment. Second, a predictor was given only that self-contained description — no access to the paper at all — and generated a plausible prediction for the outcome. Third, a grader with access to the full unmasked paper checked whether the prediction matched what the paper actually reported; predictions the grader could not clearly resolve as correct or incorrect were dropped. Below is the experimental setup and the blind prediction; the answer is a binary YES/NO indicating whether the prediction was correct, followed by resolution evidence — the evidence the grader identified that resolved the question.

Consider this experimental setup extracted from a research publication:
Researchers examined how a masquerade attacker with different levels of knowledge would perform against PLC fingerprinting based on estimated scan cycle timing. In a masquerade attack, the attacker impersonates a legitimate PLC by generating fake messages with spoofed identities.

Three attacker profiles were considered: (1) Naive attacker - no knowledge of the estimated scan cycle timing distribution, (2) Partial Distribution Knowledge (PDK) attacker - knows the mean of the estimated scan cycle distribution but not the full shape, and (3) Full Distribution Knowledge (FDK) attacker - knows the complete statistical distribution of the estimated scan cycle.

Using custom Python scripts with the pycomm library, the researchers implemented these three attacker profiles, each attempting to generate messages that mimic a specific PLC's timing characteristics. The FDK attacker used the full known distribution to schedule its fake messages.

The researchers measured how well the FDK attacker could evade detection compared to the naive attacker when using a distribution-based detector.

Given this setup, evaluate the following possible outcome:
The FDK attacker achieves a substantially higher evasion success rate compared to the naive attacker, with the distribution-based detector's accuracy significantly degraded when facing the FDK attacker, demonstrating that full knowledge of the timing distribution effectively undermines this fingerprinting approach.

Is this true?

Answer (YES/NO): NO